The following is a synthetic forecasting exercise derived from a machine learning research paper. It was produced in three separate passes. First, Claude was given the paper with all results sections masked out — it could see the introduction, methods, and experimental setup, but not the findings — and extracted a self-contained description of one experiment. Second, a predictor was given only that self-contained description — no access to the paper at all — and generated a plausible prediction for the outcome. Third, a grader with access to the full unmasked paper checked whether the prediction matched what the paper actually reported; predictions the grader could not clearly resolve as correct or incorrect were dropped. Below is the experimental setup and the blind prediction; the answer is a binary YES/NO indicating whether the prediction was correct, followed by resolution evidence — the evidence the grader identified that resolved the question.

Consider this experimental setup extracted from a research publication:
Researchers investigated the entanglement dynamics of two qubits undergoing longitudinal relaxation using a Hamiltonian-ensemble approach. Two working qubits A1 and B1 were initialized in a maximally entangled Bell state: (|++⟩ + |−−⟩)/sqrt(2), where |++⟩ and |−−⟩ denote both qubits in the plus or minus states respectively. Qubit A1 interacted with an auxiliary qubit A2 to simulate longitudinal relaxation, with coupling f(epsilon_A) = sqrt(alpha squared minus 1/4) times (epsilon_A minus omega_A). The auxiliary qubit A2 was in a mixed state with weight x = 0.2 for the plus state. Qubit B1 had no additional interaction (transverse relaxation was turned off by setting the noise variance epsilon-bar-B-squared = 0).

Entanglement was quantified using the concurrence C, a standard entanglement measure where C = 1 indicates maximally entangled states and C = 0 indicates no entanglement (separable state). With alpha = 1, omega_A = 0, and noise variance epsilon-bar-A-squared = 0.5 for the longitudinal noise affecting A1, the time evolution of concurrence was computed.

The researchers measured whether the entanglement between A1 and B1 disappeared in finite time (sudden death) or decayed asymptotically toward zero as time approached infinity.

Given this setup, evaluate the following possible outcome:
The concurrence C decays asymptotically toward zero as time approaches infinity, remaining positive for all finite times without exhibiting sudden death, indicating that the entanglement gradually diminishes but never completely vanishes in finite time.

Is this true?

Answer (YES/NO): NO